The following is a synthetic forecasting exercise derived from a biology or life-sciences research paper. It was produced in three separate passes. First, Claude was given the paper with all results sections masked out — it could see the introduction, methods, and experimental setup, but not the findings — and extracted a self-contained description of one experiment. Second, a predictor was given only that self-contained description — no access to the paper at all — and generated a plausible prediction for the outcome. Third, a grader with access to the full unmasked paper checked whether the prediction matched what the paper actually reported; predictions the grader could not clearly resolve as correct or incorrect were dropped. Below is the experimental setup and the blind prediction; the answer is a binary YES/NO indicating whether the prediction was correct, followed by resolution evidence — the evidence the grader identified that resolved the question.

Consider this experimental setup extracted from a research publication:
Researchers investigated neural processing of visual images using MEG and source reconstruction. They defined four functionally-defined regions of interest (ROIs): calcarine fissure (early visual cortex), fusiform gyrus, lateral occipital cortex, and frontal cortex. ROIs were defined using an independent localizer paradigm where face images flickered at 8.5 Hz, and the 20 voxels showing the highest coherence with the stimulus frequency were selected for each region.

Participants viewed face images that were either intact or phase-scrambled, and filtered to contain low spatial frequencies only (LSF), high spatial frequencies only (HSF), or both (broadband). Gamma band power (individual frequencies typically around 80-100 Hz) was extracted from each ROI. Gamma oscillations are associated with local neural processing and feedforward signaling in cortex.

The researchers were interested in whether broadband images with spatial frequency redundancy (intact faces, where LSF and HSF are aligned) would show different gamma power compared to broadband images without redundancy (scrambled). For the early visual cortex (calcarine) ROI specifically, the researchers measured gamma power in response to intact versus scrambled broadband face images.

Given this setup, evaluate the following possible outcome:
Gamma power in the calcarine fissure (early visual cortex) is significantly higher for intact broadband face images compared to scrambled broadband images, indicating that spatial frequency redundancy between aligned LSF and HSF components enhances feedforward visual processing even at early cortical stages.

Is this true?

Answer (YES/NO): NO